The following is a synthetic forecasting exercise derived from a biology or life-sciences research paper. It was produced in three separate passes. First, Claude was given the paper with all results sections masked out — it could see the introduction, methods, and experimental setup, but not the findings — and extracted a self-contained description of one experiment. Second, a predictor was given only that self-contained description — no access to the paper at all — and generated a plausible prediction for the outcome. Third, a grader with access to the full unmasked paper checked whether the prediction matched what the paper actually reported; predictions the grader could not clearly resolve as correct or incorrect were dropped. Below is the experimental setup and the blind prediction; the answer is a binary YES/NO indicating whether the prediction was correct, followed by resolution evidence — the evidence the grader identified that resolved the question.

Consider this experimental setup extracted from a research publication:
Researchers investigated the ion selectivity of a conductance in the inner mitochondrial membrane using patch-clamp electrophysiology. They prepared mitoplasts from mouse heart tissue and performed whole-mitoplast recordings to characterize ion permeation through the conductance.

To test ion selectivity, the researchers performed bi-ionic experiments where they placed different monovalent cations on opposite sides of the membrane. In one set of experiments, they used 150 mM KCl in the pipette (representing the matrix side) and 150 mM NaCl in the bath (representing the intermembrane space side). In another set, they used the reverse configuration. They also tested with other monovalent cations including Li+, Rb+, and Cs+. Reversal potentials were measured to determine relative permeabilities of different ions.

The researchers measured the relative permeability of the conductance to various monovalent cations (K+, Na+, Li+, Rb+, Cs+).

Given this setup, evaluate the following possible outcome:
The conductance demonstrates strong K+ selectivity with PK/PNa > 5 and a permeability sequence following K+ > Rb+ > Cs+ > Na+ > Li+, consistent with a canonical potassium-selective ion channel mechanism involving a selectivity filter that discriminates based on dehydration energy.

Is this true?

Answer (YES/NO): NO